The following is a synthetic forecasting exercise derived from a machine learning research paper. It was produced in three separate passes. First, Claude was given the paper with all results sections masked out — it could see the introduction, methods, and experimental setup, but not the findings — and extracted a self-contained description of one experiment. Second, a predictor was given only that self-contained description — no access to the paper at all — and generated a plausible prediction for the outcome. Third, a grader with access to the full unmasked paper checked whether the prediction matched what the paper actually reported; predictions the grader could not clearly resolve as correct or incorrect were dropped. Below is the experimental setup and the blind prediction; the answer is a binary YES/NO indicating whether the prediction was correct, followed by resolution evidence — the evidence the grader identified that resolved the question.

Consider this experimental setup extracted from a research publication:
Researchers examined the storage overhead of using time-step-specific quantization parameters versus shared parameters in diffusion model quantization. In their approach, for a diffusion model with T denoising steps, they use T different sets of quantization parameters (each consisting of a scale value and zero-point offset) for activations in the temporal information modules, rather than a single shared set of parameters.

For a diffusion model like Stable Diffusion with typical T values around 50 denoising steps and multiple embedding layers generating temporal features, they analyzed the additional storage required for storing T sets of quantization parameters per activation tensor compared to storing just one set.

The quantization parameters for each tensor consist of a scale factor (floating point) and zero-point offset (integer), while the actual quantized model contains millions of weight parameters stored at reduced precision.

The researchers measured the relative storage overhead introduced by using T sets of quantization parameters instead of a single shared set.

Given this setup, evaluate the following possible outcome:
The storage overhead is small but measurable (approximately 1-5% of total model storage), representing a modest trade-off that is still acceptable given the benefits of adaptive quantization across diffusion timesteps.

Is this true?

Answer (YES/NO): NO